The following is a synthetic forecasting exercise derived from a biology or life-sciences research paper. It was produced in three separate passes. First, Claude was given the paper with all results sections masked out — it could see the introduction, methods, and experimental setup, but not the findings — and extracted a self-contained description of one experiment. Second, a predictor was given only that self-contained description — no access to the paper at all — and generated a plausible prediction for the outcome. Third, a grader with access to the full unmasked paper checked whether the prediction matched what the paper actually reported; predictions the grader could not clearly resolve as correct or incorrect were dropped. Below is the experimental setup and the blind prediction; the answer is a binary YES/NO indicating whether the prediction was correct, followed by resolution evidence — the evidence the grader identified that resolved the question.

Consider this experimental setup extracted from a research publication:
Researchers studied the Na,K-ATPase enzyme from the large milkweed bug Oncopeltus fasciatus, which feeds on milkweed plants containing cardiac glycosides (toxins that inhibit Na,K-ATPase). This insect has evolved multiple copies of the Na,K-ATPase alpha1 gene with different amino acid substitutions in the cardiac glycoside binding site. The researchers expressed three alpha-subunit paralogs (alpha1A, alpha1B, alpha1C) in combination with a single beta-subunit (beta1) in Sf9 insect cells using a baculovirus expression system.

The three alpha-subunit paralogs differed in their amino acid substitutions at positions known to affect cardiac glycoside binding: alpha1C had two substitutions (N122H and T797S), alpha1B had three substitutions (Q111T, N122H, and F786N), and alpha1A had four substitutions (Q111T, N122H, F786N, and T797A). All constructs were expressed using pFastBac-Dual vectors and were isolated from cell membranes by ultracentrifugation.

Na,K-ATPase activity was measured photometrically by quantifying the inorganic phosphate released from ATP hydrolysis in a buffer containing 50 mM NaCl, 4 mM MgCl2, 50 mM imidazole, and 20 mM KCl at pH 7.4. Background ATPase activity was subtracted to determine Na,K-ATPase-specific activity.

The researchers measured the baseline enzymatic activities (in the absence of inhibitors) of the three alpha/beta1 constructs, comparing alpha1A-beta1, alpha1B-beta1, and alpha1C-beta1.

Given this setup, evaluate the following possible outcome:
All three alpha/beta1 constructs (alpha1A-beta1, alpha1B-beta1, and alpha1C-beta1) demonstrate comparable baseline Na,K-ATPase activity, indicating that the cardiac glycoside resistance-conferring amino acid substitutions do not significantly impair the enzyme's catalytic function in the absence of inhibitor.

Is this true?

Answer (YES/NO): NO